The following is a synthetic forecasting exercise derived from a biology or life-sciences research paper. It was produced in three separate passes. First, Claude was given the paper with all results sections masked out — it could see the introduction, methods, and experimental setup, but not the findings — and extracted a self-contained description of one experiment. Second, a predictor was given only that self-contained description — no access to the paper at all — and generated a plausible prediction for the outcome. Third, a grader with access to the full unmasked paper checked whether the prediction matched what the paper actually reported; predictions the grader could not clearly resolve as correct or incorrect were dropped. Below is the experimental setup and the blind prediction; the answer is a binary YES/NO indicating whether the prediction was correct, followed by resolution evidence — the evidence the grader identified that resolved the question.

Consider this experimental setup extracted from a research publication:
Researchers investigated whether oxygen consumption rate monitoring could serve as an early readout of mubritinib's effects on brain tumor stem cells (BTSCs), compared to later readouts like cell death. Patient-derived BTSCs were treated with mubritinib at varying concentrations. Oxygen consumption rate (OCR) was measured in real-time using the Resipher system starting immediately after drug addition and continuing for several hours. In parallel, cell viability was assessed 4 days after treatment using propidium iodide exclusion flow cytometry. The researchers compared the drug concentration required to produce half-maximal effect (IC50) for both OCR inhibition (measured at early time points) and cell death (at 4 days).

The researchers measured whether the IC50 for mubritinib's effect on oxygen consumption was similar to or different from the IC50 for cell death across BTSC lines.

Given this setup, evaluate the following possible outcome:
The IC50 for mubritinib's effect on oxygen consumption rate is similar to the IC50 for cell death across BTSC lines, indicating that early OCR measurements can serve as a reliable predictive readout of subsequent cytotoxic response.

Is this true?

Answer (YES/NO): NO